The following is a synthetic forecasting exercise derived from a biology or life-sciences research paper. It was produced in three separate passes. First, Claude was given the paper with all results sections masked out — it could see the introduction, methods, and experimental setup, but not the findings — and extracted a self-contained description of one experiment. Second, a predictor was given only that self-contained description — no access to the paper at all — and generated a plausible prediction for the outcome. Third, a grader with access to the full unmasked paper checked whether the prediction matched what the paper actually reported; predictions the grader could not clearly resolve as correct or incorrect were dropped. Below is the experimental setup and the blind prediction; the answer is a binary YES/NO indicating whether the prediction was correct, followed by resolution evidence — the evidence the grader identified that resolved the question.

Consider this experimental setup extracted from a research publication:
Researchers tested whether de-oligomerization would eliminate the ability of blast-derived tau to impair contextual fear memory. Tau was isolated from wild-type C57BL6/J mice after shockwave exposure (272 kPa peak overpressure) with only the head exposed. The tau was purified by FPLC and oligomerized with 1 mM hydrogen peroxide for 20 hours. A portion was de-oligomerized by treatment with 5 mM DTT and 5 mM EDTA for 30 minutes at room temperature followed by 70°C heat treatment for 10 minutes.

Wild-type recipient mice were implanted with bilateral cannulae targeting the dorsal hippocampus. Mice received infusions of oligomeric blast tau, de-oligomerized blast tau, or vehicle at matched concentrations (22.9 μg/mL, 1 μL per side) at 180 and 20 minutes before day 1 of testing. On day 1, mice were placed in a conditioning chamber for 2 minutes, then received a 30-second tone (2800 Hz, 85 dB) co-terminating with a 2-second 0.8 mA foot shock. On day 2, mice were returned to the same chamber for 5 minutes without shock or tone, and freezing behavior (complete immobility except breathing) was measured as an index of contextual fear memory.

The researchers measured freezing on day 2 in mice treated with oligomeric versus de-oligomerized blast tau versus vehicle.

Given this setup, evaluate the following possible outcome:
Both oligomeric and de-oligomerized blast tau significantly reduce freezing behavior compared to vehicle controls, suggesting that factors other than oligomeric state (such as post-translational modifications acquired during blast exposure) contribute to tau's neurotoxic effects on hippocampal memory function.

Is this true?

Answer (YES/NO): NO